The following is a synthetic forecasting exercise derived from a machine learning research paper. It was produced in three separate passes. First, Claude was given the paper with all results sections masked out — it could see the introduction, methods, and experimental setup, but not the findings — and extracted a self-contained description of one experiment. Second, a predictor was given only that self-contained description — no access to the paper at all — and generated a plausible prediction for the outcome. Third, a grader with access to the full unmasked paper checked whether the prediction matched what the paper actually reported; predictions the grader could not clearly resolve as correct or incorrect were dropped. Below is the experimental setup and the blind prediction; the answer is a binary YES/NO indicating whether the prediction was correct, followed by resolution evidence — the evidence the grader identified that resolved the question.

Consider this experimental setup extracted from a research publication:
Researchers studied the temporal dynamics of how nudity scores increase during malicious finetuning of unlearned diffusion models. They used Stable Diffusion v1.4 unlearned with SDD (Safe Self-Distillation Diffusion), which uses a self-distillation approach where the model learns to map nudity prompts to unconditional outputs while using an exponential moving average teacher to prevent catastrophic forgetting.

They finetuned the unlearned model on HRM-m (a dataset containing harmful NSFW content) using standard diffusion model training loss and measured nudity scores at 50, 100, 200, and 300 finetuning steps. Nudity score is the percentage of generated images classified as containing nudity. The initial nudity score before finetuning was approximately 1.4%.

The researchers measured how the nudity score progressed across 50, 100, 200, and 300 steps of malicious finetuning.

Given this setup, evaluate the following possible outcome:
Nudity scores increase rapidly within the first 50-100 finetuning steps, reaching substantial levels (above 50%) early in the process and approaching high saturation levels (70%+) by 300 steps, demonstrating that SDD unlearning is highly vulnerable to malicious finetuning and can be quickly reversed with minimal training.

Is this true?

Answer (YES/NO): NO